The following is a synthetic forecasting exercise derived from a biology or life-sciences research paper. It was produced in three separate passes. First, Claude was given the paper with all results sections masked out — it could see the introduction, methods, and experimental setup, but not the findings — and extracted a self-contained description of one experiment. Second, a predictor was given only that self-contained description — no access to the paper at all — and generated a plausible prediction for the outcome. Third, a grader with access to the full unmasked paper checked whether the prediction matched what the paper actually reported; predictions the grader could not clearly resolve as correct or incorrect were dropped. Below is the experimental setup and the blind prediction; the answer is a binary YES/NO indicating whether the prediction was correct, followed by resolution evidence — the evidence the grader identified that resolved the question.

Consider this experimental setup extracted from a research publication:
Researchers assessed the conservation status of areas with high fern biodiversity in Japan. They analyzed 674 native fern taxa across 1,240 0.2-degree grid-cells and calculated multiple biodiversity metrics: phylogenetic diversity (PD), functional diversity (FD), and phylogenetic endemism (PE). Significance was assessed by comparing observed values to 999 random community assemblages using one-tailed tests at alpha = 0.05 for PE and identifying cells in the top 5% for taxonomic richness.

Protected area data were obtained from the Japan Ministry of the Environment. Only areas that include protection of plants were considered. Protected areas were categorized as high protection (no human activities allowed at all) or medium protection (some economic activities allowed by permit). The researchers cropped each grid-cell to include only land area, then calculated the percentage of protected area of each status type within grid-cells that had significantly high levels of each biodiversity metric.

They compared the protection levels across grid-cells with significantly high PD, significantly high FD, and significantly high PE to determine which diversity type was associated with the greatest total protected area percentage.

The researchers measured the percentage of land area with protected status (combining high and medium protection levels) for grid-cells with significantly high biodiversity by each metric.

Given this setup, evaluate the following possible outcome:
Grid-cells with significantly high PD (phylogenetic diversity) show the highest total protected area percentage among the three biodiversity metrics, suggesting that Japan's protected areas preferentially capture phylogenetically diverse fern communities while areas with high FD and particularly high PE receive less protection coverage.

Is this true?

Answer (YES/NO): NO